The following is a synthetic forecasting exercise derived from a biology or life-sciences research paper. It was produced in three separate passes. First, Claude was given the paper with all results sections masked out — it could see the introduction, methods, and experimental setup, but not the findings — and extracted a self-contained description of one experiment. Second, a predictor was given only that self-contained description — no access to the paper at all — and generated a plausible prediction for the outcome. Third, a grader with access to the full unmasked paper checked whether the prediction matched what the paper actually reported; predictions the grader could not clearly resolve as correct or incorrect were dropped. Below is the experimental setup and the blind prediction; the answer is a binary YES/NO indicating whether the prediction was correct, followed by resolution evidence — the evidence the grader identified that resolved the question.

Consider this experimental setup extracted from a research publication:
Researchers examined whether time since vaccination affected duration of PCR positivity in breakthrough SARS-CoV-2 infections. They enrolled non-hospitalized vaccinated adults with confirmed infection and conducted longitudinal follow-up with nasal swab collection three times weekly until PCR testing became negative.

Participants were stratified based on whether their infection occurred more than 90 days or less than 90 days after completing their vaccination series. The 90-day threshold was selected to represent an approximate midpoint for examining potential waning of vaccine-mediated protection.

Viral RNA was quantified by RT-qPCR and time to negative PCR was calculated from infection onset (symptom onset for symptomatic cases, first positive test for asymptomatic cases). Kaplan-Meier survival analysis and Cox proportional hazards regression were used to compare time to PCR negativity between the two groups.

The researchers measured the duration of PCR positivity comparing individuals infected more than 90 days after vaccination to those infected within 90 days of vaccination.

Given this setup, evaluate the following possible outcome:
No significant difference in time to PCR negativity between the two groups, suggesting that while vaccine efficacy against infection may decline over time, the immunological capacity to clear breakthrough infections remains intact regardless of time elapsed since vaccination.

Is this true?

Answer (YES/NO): NO